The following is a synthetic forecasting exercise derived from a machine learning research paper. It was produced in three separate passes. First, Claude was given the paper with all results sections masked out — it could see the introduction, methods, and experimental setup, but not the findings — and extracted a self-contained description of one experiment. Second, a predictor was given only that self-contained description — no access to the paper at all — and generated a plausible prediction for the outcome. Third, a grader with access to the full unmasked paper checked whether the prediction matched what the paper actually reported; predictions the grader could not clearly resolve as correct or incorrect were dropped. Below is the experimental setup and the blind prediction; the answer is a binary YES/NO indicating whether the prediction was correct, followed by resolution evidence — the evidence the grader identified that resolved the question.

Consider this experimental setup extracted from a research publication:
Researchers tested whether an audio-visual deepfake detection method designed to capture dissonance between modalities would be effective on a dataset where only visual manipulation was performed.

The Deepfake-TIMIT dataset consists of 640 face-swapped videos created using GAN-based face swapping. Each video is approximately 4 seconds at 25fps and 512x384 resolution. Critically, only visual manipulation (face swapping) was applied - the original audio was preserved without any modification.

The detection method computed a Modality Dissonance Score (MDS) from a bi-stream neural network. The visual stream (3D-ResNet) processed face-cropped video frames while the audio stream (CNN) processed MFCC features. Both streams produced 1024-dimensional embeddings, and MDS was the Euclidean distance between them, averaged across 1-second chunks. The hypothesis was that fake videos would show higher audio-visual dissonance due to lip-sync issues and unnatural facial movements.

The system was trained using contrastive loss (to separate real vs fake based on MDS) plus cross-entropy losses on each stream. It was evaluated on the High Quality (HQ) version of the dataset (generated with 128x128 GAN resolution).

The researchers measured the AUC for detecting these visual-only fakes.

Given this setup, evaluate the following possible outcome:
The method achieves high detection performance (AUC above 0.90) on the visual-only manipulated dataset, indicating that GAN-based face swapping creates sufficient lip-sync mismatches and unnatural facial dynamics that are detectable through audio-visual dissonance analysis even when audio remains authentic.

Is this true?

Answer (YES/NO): YES